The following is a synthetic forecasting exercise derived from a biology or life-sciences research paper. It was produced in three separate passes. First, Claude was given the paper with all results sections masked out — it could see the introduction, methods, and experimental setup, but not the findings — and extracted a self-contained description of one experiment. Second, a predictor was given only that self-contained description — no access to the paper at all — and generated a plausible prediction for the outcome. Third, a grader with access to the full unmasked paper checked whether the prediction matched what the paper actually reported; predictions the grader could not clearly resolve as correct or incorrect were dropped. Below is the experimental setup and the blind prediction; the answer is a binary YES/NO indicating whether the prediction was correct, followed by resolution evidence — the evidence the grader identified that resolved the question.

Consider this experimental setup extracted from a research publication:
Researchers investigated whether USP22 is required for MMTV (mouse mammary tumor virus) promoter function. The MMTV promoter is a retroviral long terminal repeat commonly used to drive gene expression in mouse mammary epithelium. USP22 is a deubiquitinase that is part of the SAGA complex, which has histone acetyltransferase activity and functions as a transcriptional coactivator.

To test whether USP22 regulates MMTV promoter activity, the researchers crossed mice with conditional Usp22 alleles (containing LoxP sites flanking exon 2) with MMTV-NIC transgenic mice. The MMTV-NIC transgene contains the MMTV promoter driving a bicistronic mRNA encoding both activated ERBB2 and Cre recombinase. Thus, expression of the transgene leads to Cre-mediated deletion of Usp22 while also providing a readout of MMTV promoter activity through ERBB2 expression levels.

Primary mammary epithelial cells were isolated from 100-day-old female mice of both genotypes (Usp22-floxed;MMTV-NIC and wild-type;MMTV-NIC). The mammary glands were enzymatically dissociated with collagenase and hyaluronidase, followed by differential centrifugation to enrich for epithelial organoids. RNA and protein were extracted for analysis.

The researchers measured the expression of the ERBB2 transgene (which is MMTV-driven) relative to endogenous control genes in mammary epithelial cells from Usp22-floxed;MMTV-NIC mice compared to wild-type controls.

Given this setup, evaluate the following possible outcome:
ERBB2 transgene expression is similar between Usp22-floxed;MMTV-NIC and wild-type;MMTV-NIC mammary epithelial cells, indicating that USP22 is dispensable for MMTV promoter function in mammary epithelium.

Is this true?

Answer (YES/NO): NO